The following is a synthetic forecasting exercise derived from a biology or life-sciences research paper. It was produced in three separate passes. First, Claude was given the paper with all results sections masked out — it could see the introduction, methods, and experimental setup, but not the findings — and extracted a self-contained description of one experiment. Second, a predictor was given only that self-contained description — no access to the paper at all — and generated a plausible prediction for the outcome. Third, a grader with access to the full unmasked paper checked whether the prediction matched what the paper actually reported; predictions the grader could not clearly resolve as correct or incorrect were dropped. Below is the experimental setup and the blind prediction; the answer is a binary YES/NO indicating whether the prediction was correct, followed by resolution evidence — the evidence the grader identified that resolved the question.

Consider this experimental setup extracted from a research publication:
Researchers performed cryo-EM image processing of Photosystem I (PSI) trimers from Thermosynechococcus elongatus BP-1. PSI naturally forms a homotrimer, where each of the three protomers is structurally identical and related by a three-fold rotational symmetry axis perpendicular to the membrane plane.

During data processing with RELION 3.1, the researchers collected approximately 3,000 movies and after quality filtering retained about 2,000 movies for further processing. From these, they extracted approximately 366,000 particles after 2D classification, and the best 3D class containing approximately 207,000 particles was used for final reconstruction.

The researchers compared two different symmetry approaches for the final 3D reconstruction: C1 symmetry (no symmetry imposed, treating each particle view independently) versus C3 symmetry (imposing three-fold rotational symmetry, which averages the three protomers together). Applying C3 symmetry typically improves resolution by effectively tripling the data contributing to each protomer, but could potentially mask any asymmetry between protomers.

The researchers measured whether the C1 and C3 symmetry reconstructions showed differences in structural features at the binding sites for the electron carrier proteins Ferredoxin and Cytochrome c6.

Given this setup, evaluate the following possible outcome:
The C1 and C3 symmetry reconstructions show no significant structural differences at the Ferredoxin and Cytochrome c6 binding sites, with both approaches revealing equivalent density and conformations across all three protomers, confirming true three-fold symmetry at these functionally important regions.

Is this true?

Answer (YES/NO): YES